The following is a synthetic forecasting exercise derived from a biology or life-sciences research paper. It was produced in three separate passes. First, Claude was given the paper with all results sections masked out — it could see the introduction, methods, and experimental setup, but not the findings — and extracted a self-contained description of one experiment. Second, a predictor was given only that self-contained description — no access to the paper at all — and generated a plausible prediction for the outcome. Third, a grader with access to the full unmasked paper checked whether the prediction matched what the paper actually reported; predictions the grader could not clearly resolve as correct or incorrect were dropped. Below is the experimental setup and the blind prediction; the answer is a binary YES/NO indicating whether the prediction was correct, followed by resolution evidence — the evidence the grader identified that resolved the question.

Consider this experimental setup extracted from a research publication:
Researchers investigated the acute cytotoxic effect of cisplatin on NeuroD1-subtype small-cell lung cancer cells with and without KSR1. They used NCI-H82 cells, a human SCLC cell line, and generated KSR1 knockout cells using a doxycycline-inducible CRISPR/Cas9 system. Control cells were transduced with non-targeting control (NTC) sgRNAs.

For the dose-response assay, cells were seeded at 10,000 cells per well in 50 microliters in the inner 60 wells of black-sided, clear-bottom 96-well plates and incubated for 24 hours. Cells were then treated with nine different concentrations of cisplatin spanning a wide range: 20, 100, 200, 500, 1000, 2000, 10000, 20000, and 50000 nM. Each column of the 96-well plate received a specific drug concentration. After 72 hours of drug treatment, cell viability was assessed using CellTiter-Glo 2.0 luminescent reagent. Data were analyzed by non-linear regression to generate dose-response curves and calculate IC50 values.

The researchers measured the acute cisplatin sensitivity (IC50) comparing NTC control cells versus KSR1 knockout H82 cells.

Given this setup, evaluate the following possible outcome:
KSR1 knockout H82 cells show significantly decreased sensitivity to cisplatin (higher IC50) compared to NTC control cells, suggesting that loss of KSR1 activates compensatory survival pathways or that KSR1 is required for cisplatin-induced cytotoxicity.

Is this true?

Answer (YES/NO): NO